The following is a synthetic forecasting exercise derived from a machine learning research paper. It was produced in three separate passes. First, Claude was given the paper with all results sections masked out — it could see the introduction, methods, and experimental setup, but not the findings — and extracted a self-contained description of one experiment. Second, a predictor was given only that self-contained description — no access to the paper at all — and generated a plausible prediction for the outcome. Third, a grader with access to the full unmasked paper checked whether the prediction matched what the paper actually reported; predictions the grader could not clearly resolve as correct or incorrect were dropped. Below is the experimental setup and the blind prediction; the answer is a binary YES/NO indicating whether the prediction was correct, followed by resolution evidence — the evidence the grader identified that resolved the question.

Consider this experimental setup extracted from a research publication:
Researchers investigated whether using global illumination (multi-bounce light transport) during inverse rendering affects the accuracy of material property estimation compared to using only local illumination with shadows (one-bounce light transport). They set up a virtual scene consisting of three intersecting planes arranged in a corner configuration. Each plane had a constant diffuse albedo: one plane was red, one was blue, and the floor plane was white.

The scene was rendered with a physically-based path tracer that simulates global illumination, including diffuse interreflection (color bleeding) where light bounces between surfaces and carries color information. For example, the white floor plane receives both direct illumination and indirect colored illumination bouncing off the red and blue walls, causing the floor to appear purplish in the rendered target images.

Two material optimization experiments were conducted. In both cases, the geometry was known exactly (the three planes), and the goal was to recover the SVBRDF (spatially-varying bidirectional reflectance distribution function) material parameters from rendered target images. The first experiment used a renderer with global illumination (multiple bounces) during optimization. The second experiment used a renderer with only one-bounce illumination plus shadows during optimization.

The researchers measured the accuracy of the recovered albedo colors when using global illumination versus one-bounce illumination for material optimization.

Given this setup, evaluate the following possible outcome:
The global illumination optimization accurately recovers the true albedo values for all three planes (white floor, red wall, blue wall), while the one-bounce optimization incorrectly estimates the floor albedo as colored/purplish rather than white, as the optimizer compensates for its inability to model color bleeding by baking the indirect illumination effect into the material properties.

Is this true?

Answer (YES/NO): YES